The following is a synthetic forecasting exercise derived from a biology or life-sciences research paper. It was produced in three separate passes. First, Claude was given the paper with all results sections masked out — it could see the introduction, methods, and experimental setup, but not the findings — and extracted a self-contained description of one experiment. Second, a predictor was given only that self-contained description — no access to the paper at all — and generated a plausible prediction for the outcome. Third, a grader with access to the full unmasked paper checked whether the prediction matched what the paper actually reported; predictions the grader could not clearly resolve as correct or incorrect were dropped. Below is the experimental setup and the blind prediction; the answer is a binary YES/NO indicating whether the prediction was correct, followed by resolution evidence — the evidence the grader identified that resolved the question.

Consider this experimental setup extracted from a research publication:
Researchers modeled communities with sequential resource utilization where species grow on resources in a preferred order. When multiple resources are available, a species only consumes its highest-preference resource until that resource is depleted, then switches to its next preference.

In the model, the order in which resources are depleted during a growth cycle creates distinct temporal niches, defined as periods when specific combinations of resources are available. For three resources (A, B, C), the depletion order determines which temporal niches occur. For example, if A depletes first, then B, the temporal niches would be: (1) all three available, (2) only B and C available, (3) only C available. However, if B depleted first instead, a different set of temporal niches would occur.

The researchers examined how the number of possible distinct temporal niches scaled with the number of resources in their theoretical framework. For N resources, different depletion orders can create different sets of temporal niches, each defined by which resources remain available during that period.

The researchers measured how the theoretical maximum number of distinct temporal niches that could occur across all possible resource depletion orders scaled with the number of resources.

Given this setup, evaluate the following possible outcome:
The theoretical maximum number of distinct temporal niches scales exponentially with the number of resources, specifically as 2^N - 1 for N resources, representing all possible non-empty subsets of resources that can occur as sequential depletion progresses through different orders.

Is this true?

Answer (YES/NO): YES